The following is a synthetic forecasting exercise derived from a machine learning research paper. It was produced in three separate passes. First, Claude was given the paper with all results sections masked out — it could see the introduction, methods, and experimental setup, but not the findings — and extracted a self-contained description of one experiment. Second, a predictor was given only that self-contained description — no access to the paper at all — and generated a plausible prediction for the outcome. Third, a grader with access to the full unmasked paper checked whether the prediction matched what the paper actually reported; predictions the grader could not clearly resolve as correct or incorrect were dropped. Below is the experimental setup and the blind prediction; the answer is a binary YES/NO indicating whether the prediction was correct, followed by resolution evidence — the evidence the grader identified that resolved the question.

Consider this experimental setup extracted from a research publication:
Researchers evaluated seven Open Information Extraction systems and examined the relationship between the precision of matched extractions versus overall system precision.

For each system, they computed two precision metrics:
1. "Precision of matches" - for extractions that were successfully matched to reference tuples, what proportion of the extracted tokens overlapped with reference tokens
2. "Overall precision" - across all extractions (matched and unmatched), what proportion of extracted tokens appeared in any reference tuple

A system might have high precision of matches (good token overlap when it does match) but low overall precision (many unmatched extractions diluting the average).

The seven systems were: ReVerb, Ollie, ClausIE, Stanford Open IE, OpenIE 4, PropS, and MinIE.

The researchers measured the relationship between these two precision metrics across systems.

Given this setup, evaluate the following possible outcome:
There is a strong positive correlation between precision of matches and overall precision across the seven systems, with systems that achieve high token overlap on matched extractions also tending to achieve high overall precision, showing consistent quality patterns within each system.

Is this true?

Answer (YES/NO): NO